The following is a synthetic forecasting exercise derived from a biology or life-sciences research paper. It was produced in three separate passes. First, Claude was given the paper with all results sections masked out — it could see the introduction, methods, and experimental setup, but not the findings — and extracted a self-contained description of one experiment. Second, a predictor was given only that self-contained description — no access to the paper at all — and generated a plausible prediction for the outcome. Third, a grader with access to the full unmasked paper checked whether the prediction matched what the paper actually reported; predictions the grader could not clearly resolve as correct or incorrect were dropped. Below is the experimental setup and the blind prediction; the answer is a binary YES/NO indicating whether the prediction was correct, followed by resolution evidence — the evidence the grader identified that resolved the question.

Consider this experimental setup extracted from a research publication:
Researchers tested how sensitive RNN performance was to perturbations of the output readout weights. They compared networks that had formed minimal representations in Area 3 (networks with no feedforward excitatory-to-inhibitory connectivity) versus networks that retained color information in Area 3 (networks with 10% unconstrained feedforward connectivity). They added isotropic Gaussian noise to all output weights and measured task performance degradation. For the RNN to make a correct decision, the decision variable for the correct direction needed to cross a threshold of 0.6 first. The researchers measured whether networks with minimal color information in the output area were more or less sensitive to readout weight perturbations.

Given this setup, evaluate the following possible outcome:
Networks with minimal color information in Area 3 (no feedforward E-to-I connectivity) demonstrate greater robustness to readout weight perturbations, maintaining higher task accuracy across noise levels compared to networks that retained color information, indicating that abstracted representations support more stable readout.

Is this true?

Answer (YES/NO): YES